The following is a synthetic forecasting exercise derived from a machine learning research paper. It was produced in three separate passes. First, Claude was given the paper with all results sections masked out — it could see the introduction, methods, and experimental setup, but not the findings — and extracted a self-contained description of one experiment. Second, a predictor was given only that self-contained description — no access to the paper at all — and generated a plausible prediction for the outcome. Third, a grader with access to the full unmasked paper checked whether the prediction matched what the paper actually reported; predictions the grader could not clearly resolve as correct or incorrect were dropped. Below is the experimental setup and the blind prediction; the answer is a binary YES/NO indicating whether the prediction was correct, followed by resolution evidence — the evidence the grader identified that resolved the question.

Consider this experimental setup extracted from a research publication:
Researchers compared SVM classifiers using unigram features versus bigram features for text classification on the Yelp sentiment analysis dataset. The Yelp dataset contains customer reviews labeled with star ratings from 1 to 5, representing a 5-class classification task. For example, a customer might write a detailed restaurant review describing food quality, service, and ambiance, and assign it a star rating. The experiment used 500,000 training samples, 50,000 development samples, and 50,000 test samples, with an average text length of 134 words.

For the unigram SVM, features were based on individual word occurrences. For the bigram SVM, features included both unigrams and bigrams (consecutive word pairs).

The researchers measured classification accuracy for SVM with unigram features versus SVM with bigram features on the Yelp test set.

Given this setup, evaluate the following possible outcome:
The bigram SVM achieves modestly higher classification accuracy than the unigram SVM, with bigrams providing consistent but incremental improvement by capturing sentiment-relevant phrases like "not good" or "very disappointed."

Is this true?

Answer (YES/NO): YES